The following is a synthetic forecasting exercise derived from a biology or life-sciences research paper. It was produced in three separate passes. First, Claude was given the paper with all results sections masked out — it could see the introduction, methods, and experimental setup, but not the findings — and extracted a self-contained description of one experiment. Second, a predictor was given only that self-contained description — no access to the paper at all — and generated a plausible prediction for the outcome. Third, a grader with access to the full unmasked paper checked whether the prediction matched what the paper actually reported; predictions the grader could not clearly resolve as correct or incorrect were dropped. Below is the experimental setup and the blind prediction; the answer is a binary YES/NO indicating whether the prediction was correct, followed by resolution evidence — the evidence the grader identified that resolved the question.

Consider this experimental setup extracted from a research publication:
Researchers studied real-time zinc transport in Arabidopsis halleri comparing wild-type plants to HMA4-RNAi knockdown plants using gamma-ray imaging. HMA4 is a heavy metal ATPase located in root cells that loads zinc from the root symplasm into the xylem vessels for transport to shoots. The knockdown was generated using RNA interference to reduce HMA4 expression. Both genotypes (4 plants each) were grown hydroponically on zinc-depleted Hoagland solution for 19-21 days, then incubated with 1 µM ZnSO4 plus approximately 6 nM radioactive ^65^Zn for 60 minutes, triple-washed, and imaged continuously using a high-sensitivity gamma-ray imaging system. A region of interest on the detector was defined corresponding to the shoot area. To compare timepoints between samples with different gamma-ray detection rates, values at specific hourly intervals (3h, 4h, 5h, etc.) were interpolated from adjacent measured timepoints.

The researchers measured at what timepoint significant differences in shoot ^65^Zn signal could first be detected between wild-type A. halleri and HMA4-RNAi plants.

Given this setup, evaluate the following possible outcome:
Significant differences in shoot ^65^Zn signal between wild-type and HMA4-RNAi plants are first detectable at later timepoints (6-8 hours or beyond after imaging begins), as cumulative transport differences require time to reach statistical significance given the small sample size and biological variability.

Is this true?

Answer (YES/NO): YES